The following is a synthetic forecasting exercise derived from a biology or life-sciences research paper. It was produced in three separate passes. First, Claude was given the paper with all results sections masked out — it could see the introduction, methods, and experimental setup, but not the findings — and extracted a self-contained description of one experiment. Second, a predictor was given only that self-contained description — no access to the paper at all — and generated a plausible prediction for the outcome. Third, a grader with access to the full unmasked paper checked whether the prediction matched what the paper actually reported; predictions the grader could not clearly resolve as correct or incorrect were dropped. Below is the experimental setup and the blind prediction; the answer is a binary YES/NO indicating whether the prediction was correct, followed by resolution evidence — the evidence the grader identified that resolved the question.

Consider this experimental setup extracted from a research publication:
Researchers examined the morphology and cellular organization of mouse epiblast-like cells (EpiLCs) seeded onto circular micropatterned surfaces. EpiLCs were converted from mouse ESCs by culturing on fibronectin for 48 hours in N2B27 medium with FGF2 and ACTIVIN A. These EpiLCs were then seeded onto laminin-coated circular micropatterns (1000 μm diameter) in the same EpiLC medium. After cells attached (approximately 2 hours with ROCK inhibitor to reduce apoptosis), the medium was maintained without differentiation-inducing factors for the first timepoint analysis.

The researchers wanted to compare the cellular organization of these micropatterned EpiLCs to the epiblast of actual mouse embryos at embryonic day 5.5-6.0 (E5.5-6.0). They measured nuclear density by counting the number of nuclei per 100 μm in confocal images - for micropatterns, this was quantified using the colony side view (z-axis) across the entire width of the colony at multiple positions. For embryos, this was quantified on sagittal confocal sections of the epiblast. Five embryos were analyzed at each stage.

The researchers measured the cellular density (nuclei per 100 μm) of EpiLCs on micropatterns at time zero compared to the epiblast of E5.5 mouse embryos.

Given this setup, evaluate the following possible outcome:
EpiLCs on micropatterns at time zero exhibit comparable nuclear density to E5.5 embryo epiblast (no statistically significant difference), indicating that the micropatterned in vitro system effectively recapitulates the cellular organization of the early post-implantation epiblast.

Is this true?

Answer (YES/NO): NO